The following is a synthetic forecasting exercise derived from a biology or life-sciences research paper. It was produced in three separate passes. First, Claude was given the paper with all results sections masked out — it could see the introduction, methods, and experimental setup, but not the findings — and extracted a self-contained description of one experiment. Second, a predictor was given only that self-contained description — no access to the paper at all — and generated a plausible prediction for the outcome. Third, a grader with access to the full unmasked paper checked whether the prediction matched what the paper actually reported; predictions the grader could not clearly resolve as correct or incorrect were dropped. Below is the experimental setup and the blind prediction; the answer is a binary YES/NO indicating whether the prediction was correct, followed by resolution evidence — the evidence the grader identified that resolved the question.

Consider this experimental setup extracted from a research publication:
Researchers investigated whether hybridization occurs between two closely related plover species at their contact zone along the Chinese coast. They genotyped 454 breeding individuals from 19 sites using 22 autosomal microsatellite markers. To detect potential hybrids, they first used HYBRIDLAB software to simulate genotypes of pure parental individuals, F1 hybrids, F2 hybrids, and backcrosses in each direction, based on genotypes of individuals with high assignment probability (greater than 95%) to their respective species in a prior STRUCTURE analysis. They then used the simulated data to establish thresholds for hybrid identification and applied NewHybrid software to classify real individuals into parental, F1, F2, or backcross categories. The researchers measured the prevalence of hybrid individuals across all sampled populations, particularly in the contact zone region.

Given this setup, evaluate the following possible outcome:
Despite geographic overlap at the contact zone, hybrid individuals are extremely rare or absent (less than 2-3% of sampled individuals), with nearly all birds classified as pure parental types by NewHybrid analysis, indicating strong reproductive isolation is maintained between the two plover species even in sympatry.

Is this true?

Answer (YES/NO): NO